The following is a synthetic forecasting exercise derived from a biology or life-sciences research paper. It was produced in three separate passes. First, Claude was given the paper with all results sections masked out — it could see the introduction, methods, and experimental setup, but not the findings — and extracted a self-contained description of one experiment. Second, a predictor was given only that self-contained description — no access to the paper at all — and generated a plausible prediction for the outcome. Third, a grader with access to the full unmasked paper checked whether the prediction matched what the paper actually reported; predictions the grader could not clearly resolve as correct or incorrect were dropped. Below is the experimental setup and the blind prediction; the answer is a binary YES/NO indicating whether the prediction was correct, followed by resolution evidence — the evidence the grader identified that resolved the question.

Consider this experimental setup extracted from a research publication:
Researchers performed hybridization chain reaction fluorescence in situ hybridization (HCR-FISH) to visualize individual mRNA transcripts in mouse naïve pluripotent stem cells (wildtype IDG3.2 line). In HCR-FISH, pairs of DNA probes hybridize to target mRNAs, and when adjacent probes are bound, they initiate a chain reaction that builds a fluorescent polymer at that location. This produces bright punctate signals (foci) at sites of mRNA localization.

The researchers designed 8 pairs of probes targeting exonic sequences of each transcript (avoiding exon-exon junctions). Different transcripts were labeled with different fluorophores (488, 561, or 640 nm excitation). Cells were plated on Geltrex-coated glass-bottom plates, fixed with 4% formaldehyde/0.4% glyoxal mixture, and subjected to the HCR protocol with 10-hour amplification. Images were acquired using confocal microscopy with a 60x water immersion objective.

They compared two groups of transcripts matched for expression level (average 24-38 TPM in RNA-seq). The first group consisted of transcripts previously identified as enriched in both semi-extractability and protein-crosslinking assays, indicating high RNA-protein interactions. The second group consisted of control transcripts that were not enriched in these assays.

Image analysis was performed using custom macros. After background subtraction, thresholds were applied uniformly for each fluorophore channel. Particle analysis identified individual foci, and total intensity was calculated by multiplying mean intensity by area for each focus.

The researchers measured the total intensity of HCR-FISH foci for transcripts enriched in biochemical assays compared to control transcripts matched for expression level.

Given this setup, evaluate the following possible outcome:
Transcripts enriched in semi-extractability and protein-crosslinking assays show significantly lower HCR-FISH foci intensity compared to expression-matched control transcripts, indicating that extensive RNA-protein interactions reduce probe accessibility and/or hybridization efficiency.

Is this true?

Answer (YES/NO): NO